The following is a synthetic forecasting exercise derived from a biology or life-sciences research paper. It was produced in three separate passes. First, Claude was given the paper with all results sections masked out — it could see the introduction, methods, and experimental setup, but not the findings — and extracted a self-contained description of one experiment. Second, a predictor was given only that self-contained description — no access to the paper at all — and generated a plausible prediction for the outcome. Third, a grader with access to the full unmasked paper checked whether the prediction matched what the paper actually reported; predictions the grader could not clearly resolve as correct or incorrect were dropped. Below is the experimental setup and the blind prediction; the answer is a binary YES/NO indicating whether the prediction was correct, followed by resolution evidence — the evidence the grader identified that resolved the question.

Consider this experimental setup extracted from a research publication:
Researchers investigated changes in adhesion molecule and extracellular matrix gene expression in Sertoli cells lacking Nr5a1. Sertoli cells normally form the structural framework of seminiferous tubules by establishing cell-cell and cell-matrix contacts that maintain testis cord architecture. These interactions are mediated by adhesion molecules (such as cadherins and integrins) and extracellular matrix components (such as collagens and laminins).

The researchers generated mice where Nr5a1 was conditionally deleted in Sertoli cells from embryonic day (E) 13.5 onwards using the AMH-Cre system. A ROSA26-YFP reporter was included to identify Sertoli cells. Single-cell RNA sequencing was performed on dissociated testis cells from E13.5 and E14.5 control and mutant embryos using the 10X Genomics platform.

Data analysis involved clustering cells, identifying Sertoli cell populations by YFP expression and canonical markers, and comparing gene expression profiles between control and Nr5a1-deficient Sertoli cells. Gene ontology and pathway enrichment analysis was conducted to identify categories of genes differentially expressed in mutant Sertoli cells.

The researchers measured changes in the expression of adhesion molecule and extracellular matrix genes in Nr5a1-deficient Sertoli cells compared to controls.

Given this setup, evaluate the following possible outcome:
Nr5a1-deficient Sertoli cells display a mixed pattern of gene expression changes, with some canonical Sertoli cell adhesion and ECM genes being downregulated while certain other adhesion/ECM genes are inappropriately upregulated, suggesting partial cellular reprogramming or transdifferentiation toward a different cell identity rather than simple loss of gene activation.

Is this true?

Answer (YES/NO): YES